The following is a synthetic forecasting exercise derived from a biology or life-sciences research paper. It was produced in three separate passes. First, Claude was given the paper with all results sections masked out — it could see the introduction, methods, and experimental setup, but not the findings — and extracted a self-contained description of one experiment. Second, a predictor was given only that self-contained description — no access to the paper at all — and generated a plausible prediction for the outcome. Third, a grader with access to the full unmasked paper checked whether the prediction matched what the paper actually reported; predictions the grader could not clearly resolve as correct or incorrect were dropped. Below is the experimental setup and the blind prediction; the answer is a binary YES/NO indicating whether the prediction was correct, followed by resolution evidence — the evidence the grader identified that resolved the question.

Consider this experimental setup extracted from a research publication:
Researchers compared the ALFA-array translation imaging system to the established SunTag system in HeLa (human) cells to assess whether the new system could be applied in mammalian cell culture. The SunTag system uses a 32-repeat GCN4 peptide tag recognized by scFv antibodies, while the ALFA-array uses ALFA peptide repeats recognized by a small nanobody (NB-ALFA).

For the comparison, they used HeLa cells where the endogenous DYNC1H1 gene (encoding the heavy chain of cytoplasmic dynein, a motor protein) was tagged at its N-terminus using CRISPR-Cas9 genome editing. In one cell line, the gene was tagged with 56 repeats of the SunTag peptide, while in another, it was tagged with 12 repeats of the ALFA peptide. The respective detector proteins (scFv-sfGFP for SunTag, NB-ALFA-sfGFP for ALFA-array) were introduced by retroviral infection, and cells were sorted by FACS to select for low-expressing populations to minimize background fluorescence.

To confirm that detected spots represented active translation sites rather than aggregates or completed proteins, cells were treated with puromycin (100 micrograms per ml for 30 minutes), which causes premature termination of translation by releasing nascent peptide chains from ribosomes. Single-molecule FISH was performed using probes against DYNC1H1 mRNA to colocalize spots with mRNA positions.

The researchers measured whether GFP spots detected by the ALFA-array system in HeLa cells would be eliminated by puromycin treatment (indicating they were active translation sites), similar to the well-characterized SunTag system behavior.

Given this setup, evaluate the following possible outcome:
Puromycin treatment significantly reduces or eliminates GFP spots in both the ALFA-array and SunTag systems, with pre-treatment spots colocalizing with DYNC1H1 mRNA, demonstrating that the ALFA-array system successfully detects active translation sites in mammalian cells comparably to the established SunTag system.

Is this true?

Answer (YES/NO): YES